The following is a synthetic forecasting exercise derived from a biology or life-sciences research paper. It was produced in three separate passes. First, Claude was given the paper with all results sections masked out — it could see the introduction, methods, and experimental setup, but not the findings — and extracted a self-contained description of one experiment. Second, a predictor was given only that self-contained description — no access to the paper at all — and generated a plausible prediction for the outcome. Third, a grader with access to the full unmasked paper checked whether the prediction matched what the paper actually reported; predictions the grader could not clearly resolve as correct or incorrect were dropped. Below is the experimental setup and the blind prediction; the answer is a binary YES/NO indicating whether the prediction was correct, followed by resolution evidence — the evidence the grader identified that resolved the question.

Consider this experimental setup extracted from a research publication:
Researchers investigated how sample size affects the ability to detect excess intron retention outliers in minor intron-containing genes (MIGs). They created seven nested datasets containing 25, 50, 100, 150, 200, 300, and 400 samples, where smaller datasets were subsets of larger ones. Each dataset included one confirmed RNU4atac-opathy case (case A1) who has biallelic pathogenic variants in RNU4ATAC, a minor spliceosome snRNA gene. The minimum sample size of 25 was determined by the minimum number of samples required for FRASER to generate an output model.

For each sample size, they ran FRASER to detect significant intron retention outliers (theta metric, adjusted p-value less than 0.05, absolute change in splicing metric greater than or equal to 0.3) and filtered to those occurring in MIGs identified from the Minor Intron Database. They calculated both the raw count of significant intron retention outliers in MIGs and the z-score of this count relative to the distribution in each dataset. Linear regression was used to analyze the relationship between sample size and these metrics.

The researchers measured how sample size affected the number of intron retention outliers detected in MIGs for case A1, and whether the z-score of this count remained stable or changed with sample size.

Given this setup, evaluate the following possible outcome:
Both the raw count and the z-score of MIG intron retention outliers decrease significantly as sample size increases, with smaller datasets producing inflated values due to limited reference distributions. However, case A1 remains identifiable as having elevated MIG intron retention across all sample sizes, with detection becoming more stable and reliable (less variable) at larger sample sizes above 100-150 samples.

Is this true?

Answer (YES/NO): NO